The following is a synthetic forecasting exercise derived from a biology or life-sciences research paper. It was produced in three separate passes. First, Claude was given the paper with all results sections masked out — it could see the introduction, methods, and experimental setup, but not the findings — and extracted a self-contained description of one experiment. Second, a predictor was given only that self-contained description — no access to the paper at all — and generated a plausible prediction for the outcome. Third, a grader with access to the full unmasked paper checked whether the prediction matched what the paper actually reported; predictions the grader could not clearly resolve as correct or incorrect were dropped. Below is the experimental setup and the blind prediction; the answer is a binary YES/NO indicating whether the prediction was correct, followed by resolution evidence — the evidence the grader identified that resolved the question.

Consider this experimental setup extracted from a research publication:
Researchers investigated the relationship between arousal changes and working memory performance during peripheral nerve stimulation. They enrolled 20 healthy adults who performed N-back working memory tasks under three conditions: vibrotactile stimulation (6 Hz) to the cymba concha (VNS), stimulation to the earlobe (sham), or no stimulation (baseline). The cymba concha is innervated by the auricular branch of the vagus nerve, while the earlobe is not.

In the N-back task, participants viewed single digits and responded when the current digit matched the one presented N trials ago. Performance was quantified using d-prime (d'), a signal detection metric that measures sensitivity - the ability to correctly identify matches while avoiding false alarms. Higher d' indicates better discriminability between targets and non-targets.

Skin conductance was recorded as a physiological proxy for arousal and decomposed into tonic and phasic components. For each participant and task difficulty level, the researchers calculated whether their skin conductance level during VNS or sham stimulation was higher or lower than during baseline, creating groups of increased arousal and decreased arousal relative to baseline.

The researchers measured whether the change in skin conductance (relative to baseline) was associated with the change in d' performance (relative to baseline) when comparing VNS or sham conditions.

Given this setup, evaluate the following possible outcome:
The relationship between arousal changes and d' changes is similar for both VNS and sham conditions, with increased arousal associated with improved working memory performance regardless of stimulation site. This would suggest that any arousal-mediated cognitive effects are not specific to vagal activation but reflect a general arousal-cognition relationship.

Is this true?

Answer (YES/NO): NO